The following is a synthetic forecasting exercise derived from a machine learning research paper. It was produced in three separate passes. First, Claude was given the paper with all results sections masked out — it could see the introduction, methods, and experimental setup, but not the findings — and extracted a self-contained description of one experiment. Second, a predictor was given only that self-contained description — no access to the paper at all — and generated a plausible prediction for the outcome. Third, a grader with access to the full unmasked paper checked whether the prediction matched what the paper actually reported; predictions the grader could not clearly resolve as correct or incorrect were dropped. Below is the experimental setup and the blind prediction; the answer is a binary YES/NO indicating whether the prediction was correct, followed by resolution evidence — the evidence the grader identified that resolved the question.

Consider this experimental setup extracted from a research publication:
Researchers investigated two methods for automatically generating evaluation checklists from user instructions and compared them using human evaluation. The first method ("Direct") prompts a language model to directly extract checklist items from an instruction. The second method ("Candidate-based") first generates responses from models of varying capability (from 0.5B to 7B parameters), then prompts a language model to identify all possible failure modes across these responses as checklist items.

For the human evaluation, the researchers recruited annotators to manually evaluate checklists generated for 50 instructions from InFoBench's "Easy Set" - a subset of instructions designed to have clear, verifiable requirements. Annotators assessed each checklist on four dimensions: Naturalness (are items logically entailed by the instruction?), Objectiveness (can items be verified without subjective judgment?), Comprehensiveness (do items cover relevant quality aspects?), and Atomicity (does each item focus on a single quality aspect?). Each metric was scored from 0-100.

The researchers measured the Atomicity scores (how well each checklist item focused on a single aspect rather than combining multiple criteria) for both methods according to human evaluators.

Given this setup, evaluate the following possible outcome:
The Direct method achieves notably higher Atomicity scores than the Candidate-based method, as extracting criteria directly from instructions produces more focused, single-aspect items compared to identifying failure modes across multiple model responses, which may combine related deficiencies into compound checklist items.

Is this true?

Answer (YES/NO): NO